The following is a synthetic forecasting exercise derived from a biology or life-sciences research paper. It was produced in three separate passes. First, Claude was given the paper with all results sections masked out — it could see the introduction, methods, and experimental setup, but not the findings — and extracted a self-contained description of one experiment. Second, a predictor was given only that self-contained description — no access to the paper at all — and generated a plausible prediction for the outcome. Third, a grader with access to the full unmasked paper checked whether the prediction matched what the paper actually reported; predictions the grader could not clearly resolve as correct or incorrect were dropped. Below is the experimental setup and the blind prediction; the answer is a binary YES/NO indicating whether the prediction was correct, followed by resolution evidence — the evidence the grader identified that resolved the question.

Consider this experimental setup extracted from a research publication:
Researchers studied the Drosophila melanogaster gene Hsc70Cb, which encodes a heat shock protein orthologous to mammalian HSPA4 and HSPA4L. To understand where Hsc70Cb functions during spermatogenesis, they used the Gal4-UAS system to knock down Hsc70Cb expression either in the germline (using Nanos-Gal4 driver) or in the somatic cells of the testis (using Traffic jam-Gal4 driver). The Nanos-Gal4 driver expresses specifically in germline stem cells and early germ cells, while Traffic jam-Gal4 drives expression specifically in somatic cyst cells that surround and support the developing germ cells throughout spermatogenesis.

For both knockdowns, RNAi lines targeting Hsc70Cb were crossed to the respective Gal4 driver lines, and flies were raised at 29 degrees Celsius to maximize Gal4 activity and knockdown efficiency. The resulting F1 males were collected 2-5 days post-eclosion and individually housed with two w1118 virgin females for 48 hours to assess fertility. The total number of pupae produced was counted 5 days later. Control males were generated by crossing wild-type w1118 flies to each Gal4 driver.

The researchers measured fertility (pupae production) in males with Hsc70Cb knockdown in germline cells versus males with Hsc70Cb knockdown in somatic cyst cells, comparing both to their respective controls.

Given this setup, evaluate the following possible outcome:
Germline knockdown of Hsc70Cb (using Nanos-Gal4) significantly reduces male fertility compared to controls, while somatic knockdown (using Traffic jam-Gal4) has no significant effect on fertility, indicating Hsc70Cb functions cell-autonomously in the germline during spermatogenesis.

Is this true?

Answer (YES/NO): YES